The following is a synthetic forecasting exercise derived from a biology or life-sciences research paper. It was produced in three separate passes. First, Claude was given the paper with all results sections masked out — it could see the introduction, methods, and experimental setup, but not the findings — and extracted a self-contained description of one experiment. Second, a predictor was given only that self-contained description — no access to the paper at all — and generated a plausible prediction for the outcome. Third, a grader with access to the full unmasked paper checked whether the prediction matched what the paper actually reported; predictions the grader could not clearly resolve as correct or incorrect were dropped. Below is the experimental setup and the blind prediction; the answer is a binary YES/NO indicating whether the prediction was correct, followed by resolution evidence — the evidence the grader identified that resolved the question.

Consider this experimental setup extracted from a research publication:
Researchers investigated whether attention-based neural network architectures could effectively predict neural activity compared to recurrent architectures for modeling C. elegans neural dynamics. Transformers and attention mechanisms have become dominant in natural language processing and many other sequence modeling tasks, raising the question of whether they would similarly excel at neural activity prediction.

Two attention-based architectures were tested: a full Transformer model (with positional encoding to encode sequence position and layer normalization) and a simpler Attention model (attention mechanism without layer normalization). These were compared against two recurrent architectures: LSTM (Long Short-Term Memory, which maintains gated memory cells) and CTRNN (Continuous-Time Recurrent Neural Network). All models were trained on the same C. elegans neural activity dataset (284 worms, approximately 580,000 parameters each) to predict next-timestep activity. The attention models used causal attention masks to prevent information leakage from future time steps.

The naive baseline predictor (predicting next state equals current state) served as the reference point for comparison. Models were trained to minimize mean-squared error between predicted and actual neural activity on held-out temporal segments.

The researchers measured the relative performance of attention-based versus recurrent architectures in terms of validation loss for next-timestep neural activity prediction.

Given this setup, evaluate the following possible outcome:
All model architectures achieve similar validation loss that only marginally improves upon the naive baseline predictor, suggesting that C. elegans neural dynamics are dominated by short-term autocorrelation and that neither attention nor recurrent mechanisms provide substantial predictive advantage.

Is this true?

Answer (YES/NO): NO